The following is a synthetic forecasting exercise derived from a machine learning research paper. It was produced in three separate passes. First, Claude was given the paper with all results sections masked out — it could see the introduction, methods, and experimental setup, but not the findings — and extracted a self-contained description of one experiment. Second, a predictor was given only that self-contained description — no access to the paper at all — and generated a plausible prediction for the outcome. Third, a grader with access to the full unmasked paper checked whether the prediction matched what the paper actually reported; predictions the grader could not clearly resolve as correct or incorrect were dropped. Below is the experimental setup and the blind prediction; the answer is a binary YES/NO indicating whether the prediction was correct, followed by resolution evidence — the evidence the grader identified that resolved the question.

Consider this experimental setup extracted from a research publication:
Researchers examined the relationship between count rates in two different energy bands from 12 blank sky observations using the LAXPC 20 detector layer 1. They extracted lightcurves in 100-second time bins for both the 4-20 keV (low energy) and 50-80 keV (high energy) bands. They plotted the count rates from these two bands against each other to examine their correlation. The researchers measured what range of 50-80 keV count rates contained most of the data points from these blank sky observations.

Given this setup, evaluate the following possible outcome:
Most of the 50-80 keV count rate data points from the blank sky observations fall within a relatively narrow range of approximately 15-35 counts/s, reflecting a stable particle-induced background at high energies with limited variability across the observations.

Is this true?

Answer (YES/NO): NO